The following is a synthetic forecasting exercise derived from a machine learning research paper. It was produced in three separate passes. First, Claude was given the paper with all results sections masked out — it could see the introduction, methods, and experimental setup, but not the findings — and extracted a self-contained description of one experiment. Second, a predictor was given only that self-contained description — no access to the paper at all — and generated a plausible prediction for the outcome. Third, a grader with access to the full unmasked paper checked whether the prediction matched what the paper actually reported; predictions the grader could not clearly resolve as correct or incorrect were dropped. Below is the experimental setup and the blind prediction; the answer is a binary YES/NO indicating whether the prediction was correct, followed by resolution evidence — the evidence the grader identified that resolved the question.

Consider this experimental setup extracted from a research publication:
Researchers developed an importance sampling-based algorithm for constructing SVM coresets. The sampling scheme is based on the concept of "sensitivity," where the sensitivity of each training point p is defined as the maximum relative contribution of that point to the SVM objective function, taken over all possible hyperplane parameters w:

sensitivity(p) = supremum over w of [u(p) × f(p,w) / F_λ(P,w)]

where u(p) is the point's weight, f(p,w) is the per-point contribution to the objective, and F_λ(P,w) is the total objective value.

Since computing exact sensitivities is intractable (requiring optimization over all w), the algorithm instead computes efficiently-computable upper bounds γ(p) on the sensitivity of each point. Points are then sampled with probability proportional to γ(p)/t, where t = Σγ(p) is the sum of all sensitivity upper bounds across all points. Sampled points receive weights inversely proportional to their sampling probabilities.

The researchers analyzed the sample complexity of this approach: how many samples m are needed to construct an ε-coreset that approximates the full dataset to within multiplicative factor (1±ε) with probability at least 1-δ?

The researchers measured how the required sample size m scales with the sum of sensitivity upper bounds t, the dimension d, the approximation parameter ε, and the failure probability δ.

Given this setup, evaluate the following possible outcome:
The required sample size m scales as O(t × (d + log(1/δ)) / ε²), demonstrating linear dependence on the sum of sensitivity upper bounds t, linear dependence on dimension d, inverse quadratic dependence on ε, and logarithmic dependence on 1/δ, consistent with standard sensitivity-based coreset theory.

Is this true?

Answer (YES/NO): NO